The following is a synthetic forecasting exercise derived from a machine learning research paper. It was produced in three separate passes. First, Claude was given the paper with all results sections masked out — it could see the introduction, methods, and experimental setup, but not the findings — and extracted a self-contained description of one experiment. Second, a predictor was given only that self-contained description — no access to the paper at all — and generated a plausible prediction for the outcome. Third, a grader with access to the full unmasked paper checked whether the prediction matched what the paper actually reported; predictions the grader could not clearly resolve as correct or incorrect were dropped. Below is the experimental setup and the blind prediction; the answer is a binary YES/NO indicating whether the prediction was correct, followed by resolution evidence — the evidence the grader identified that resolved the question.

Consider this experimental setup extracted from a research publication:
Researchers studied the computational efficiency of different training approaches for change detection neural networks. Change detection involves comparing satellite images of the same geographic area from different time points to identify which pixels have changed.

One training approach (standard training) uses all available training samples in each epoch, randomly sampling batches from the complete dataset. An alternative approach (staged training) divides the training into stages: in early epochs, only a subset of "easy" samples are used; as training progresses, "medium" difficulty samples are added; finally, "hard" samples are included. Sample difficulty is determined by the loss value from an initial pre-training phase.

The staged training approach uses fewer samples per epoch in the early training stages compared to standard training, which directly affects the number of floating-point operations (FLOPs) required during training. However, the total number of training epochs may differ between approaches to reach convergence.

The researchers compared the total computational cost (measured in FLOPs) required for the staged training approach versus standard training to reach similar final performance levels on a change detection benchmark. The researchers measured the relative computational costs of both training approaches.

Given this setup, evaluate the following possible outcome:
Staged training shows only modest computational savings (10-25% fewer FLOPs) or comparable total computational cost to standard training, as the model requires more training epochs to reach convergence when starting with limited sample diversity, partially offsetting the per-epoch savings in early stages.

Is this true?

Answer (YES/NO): YES